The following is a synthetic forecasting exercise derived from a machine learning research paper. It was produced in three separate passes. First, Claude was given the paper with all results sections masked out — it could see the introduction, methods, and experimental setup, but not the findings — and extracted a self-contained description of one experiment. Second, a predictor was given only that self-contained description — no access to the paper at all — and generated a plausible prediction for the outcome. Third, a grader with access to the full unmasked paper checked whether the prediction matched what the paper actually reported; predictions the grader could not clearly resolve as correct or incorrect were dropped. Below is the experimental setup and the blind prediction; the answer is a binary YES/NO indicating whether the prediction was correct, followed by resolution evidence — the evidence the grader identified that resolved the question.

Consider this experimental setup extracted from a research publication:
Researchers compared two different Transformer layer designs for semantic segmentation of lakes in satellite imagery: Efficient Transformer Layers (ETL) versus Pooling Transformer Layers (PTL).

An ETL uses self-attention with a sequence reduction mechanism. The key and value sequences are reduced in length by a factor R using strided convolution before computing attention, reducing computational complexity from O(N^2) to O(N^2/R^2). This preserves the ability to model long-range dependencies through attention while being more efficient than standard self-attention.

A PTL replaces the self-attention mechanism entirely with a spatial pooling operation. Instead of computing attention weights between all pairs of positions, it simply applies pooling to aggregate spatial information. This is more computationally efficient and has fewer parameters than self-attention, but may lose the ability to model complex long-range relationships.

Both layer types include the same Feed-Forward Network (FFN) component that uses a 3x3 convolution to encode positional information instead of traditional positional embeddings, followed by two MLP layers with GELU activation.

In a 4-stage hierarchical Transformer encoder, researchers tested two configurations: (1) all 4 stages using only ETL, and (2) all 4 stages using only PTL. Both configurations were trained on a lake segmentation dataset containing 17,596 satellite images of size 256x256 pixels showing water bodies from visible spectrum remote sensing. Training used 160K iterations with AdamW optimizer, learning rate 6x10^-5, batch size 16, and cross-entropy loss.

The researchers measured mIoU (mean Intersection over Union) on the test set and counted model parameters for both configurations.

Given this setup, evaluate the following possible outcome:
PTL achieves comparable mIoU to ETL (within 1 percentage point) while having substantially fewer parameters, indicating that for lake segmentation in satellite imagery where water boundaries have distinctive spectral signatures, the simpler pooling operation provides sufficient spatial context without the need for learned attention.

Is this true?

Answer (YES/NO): NO